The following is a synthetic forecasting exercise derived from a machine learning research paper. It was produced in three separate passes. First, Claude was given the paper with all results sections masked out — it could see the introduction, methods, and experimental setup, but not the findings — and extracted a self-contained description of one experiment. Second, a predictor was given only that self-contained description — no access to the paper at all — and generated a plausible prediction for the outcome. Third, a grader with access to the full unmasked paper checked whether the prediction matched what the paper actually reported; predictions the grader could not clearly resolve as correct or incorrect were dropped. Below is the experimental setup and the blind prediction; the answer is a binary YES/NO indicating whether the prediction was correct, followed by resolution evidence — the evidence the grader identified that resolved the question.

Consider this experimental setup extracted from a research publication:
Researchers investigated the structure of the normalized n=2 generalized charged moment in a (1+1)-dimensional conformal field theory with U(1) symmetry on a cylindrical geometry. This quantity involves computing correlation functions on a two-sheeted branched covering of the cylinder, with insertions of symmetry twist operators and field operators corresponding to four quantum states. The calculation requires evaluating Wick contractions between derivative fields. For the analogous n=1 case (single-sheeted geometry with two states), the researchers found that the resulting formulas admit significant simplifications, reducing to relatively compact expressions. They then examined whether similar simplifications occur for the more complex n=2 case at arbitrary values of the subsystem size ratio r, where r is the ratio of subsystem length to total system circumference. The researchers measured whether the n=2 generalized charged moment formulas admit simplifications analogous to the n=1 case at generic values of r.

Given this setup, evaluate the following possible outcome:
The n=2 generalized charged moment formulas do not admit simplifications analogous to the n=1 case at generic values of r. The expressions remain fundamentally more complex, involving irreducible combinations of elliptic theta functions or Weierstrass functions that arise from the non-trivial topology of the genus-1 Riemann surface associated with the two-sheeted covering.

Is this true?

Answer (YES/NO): NO